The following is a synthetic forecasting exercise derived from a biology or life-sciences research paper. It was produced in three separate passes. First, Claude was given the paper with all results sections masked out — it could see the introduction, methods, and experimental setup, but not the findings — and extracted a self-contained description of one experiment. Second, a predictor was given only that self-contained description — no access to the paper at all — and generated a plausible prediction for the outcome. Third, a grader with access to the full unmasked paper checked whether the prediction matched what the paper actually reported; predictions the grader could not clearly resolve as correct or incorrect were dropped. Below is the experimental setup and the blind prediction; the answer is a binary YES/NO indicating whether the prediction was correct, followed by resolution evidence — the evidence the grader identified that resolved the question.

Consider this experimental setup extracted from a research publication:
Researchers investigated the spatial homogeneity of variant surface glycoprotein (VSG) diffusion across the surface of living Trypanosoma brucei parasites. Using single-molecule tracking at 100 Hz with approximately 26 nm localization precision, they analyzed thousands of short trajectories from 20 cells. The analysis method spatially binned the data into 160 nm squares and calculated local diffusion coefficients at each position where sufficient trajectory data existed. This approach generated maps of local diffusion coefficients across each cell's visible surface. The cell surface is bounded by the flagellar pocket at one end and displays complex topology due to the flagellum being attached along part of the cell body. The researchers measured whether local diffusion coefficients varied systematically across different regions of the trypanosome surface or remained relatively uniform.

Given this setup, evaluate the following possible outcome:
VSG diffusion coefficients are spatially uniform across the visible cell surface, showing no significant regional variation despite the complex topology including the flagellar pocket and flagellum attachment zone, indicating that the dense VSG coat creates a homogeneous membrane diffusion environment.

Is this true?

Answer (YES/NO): NO